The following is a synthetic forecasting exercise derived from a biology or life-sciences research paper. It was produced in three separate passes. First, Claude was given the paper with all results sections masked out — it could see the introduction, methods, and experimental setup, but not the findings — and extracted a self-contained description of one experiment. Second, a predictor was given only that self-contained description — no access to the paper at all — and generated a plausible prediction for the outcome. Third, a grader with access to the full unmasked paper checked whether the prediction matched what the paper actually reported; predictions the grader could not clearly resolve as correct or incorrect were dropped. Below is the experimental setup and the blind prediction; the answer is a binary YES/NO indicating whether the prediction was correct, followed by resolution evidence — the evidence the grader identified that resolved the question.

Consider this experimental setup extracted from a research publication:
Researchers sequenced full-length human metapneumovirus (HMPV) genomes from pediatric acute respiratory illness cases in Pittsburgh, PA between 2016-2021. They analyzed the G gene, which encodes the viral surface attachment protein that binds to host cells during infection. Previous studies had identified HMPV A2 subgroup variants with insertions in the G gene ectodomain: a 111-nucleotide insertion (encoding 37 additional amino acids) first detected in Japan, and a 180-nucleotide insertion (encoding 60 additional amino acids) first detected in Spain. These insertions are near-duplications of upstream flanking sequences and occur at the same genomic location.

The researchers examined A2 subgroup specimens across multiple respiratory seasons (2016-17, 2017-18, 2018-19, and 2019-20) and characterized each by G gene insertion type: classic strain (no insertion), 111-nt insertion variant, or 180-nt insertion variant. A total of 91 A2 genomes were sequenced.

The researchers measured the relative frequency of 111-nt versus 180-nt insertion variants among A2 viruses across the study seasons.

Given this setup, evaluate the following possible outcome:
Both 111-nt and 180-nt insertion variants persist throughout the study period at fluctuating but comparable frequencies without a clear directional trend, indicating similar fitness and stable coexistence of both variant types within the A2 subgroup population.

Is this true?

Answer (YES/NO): NO